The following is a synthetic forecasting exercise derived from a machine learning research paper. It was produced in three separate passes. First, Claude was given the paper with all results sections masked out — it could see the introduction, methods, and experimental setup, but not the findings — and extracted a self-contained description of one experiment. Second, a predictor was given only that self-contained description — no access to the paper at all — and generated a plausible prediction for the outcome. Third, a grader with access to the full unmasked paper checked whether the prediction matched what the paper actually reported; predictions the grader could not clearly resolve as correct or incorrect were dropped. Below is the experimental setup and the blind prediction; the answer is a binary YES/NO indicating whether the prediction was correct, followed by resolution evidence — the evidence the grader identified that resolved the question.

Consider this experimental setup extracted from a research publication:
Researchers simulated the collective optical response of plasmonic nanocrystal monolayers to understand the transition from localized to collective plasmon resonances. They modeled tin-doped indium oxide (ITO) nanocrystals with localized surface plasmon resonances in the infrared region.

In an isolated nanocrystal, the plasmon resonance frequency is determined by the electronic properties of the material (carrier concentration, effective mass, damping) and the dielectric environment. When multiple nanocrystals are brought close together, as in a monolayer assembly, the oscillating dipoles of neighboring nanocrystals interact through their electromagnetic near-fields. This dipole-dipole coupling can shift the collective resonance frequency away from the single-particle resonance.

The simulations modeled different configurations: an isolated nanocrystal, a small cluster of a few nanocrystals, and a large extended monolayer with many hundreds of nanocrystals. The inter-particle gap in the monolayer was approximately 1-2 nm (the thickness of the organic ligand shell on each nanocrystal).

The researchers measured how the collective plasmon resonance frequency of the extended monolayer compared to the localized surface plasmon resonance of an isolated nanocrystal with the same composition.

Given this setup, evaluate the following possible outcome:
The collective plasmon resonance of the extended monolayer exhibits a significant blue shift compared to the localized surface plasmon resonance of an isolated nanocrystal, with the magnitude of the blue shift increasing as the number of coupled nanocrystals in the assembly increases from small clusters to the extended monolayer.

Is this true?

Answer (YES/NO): NO